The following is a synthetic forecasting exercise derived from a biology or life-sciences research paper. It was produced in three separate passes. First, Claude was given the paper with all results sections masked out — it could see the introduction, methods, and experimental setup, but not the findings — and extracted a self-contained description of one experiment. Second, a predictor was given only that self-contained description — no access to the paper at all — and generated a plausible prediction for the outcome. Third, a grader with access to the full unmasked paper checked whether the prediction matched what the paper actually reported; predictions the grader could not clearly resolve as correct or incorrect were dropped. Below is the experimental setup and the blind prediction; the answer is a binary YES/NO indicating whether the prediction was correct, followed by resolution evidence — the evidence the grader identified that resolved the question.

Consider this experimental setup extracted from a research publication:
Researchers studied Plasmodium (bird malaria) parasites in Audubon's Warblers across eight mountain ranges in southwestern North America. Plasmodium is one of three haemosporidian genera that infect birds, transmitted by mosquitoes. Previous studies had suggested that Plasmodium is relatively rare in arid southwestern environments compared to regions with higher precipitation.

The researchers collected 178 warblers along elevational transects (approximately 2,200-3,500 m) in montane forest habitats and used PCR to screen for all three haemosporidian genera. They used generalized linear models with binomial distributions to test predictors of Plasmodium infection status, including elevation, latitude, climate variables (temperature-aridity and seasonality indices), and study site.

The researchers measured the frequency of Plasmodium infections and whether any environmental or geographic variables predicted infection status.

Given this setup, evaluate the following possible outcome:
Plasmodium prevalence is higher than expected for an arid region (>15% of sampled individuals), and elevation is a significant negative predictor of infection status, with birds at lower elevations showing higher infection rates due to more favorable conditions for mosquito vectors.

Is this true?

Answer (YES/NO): NO